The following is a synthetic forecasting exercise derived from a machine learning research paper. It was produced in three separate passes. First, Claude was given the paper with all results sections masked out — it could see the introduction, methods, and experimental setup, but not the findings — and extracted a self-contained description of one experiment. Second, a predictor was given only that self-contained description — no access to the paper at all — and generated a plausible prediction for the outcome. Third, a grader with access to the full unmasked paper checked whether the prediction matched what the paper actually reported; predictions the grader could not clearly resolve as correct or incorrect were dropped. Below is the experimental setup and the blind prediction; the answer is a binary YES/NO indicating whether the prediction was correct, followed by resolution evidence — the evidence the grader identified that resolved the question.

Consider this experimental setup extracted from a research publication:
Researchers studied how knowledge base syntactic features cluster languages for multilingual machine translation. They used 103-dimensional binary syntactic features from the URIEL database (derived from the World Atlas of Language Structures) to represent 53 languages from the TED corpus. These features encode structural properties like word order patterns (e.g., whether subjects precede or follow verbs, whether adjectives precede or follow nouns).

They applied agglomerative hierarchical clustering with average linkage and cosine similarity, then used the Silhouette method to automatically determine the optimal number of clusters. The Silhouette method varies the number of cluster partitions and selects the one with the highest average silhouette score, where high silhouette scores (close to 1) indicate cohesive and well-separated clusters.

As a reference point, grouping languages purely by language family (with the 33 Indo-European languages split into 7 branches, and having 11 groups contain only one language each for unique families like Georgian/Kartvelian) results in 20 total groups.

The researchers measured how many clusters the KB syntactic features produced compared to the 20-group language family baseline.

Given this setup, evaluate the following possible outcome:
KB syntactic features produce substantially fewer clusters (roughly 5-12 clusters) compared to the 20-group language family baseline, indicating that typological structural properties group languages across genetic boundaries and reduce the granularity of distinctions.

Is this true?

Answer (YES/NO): NO